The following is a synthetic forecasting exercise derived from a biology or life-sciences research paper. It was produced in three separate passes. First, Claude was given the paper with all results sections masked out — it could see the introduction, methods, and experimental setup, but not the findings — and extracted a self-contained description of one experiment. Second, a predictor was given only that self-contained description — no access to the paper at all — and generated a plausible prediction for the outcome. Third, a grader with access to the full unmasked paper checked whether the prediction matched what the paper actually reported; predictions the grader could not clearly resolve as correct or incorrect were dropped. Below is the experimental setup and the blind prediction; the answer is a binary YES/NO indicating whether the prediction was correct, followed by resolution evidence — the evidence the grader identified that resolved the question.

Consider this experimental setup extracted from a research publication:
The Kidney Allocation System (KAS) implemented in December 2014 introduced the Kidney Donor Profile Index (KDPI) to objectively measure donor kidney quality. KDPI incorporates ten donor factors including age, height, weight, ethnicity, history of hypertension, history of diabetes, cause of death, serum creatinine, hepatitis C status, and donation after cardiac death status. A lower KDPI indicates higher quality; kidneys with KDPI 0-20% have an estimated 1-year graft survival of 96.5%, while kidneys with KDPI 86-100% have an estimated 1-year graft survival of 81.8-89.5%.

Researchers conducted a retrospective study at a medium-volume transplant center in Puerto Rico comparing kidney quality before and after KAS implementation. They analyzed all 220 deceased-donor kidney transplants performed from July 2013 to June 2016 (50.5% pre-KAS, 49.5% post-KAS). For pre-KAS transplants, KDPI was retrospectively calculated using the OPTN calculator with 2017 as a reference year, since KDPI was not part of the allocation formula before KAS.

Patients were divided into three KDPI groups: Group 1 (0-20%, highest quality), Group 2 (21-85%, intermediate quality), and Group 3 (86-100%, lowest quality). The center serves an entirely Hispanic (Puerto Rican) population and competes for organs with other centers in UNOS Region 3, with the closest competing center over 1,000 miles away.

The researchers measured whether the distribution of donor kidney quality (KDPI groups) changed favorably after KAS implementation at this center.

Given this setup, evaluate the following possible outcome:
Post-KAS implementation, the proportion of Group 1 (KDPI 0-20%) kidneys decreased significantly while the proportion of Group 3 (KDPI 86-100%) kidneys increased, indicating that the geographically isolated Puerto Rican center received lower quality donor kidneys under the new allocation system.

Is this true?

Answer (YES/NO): NO